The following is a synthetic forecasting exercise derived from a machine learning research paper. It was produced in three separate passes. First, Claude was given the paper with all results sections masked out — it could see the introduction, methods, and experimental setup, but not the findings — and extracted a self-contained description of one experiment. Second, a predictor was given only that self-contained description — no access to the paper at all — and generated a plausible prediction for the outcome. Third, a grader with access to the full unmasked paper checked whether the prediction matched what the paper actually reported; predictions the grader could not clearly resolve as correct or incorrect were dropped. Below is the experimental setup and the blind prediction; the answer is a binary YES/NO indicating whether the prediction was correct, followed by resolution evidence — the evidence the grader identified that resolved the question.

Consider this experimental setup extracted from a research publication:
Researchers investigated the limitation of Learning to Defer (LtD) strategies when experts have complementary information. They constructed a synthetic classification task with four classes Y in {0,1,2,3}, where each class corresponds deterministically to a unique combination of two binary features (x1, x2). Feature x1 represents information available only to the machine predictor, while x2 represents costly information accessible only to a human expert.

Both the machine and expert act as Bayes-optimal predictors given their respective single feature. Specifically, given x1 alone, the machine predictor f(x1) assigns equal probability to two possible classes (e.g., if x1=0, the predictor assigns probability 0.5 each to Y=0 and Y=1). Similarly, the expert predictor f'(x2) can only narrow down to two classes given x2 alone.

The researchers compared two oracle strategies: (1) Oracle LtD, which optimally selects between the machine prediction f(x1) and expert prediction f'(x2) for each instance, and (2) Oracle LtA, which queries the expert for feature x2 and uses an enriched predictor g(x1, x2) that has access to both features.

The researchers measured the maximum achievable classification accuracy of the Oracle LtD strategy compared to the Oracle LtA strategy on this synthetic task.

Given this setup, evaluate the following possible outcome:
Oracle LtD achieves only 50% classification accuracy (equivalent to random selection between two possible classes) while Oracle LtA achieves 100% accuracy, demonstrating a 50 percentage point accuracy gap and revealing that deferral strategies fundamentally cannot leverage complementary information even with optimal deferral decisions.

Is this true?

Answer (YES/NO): YES